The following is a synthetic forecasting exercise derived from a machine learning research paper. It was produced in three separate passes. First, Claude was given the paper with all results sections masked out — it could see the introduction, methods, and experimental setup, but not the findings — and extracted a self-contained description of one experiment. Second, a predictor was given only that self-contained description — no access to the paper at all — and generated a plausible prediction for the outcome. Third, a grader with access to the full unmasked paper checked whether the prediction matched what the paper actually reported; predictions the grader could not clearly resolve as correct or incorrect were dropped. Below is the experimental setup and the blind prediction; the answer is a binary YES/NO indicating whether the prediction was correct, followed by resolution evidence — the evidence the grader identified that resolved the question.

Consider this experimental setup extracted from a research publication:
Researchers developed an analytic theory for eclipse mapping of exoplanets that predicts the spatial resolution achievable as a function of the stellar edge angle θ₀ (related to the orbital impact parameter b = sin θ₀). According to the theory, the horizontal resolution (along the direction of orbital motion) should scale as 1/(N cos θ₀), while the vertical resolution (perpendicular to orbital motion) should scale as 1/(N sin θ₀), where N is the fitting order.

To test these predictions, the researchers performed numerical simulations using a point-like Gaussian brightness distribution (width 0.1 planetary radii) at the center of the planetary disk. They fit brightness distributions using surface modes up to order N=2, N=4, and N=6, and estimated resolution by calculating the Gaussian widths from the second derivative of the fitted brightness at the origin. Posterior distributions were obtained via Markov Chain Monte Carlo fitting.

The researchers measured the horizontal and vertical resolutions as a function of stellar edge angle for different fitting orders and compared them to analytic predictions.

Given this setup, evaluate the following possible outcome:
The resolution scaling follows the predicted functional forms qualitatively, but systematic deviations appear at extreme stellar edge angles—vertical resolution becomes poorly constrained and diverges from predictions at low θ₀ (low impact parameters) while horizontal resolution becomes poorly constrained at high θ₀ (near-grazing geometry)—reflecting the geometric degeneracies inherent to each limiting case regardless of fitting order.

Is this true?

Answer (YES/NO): NO